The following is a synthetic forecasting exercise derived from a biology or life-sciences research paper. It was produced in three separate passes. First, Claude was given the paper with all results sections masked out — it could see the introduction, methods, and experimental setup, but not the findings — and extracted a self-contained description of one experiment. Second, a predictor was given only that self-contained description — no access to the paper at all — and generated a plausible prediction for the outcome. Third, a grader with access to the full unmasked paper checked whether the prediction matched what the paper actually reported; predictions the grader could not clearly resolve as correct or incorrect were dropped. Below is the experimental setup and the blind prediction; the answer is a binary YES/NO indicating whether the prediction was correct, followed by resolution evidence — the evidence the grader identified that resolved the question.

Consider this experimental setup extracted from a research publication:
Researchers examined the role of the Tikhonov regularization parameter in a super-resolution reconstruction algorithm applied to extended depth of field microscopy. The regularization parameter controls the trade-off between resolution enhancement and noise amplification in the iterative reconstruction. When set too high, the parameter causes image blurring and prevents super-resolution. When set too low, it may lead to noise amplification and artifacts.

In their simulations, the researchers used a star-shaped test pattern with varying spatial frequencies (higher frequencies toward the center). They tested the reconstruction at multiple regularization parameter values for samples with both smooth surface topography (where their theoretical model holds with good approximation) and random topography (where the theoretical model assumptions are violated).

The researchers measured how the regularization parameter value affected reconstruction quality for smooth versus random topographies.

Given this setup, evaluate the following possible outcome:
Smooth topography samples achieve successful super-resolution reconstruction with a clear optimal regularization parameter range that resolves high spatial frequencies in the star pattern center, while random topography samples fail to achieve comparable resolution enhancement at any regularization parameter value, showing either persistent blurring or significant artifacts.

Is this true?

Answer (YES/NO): YES